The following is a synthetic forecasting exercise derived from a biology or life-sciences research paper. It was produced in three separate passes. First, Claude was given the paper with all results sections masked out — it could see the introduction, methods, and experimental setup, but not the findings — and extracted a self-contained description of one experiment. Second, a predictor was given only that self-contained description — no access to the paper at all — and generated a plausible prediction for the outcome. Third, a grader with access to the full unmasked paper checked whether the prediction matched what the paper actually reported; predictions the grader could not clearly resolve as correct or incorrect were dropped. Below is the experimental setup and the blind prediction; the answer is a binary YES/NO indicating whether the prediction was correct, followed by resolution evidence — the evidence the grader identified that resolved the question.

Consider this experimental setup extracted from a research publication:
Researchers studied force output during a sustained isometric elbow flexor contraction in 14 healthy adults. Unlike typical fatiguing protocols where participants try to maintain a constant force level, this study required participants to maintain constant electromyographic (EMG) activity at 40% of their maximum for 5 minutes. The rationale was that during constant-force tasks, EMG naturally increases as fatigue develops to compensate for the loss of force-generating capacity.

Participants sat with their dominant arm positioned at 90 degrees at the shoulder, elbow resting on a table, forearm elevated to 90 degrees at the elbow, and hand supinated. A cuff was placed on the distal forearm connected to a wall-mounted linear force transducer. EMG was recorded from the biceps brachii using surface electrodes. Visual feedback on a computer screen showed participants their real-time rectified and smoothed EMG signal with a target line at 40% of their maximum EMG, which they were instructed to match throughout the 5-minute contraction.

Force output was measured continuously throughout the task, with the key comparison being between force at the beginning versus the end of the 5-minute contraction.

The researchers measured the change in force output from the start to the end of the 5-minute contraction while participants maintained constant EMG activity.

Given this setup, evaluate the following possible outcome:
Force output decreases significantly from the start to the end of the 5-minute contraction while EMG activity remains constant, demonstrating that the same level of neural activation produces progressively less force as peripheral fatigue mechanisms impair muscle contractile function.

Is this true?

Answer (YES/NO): NO